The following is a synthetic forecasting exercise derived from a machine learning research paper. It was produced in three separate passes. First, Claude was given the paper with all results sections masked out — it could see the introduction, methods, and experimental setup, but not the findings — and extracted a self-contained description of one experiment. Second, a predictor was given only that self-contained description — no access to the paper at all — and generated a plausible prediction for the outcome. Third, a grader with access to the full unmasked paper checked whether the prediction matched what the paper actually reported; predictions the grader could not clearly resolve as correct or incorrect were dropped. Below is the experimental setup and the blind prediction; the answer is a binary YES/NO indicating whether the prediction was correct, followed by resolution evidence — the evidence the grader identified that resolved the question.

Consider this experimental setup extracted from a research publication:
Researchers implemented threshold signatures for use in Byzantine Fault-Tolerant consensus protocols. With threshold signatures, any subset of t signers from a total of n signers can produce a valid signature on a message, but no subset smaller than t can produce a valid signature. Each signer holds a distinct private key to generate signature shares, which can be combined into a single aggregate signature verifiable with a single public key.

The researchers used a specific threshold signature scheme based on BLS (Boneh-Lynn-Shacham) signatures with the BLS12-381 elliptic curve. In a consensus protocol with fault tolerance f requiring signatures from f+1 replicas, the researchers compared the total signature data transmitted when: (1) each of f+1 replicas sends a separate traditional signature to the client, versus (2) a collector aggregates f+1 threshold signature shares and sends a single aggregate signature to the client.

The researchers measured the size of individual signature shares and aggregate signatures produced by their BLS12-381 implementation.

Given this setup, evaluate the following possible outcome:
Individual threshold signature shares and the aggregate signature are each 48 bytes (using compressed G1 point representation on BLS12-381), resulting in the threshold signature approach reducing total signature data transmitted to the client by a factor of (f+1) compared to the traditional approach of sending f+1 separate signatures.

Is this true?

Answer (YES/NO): NO